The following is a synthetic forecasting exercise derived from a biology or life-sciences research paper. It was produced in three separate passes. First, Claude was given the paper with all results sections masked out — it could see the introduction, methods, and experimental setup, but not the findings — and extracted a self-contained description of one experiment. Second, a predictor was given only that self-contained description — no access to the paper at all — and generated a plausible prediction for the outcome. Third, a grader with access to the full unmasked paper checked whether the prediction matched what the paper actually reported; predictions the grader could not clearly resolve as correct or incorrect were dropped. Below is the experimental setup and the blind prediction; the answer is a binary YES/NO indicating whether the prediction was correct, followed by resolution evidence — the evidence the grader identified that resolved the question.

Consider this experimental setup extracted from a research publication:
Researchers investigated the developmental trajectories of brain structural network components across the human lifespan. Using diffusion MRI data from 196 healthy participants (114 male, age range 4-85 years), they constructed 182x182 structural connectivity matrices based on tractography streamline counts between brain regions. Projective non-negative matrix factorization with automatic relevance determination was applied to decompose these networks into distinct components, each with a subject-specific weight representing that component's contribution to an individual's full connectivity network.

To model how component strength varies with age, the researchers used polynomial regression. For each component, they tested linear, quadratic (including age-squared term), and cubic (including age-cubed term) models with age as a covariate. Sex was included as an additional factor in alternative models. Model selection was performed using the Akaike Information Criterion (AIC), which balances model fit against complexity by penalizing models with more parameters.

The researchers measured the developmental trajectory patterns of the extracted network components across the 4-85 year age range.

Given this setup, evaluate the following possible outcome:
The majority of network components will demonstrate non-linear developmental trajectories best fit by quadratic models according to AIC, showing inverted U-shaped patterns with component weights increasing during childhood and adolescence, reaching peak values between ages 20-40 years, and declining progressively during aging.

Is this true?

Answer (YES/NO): NO